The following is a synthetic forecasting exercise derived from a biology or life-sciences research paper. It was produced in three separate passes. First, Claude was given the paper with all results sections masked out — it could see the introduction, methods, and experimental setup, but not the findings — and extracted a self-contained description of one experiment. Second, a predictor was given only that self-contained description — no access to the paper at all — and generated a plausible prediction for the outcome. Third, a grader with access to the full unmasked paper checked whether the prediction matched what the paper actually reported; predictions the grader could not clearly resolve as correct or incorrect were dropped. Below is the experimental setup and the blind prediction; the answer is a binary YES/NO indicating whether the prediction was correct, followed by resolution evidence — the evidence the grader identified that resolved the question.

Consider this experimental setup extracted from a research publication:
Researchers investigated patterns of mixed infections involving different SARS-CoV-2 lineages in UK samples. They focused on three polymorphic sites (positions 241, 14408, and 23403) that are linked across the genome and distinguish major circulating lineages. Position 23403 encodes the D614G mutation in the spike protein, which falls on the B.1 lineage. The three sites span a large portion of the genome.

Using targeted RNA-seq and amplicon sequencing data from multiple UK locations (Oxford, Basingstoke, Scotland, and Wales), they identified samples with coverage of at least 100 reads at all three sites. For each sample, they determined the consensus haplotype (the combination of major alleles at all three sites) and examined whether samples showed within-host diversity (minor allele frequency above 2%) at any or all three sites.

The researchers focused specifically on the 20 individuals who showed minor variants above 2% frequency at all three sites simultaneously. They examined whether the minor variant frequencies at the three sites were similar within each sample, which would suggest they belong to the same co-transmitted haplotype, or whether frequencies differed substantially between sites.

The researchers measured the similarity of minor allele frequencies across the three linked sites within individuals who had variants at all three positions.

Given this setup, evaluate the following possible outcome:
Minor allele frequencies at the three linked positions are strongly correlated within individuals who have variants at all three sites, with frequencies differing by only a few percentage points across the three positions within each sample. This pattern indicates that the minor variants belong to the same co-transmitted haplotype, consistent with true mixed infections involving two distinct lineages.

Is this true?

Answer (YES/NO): YES